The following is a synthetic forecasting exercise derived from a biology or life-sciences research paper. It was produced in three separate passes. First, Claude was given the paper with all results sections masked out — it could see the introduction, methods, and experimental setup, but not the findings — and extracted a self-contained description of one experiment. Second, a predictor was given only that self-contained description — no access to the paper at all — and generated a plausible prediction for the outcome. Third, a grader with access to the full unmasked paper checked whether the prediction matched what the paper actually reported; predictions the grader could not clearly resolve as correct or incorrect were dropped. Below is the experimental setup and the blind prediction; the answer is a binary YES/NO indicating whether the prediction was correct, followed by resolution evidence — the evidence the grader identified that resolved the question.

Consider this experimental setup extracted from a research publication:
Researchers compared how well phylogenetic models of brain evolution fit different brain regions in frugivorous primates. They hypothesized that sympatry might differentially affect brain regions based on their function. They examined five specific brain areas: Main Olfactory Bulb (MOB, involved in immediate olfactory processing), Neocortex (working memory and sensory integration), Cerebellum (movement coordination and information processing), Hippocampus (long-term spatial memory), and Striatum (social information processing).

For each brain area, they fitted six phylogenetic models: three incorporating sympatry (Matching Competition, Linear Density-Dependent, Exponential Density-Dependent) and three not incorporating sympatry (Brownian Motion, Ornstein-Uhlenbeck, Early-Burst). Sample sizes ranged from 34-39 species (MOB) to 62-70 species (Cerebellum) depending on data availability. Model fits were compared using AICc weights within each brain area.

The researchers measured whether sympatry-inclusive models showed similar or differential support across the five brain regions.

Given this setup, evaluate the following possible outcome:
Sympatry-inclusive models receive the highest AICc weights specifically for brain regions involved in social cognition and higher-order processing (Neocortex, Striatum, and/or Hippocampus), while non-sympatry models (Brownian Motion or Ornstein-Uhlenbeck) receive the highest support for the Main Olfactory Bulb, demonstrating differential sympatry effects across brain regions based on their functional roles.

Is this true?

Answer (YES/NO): NO